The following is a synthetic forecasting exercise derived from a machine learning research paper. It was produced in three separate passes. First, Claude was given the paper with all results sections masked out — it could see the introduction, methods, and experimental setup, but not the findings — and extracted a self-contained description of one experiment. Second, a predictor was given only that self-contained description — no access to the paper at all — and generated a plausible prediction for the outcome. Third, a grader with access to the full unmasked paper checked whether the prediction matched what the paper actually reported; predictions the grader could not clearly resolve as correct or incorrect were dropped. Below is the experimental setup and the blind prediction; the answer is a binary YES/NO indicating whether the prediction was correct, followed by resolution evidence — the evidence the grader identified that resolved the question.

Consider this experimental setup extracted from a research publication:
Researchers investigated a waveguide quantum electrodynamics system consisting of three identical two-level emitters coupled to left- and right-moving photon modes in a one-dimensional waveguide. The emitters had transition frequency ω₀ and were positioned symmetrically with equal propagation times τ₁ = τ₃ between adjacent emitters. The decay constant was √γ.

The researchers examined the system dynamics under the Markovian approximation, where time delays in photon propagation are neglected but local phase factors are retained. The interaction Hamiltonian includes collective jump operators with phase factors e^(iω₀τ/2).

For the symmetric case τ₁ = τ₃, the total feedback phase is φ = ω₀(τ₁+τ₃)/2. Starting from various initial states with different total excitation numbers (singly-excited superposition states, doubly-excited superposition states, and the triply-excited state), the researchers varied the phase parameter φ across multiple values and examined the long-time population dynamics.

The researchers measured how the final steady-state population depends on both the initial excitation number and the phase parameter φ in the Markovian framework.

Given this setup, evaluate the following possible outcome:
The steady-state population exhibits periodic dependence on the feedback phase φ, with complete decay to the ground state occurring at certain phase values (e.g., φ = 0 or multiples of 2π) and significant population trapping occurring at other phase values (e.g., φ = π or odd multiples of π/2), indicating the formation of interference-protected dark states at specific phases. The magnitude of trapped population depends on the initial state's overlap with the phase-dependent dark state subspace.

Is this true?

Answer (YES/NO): NO